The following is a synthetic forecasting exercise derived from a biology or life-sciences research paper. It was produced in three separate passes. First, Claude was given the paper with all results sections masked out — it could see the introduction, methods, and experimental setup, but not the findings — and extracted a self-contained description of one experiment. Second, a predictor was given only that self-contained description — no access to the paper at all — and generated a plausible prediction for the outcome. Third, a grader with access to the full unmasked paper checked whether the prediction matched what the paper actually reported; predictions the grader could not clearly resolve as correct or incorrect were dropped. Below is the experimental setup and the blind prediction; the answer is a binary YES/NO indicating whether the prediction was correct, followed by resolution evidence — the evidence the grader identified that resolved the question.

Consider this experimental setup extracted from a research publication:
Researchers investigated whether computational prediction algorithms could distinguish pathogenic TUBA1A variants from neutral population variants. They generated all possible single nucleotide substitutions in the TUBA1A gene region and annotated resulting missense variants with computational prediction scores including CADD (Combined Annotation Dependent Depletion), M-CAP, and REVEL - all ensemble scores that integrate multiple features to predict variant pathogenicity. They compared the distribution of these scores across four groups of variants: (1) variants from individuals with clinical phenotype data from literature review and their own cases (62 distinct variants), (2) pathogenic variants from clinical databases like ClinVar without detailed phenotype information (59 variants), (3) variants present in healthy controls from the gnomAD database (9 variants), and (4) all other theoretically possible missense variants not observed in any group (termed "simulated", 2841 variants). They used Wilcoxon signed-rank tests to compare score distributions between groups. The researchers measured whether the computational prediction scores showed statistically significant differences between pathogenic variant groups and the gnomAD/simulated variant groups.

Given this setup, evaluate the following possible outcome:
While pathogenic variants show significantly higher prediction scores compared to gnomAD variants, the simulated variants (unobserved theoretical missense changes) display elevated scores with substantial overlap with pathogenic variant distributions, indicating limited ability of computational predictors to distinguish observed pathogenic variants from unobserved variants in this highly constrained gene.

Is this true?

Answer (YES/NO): NO